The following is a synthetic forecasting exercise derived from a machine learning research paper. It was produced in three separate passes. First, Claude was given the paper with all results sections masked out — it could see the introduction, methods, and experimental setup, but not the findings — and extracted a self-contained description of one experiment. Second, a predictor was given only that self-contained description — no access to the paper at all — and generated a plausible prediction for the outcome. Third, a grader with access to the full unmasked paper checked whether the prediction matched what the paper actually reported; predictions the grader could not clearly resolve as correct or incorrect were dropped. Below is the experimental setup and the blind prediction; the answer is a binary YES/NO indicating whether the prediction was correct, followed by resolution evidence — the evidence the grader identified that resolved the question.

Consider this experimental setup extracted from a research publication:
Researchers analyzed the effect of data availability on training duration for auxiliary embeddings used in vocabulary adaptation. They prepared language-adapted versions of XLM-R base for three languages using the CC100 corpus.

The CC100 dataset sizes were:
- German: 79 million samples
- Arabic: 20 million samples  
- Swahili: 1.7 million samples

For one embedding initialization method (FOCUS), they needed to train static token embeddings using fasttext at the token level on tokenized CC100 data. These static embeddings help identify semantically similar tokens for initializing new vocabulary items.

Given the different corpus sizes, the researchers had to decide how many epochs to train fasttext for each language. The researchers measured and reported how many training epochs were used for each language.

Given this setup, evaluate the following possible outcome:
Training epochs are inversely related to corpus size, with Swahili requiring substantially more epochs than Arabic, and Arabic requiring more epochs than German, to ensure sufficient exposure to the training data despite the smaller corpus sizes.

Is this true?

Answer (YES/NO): NO